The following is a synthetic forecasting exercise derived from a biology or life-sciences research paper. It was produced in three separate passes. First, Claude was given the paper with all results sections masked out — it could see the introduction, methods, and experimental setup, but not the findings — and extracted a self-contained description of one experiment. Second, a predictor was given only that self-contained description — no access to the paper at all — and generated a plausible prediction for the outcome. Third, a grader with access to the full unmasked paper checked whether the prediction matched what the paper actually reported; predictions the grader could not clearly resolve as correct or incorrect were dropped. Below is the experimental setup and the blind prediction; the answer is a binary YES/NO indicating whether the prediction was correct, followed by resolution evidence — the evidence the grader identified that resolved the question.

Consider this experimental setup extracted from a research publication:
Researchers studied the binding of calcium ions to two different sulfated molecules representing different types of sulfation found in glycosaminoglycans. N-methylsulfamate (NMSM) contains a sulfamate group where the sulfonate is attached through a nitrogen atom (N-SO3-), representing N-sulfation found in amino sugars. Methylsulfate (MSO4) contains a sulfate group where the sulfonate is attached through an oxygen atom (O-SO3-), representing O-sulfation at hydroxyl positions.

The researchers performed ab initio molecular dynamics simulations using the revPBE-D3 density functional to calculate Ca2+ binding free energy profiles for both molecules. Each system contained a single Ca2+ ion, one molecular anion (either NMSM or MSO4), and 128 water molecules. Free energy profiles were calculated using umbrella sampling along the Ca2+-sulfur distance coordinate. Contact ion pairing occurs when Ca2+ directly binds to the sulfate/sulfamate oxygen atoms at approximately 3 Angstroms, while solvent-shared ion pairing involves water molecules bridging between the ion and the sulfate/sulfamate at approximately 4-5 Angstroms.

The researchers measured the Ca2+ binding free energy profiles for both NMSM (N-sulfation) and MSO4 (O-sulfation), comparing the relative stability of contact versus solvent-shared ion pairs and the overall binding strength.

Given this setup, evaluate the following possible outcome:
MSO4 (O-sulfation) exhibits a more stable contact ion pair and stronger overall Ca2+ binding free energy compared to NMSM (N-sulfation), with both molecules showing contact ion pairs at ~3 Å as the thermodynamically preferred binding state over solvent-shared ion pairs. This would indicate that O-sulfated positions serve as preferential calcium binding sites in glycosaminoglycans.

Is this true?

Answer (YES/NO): NO